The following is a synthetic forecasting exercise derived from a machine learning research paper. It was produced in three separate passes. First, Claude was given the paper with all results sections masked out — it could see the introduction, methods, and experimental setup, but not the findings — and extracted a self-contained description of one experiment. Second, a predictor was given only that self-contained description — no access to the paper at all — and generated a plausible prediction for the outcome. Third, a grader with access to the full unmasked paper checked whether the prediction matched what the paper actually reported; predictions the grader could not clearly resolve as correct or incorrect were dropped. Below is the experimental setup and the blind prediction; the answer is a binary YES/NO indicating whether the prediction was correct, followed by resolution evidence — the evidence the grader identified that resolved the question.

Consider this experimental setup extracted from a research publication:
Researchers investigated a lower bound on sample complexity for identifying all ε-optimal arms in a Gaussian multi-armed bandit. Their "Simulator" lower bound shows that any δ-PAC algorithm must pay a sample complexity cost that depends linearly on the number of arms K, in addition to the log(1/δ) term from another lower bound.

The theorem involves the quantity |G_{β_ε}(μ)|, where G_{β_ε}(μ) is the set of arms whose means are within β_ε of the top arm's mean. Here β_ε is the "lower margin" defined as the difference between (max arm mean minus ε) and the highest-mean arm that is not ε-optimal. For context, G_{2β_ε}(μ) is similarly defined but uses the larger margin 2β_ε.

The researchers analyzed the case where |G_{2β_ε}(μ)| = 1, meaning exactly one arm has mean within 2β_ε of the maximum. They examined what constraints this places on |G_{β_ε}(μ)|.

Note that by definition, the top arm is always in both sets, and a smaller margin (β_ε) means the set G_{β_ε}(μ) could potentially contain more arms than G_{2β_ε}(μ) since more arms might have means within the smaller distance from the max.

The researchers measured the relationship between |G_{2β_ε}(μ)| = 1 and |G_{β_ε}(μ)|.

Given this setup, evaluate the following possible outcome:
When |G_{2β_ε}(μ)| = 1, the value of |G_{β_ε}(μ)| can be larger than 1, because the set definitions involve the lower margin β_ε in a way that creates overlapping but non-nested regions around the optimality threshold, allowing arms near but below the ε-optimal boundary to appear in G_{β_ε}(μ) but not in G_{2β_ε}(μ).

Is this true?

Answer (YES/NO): NO